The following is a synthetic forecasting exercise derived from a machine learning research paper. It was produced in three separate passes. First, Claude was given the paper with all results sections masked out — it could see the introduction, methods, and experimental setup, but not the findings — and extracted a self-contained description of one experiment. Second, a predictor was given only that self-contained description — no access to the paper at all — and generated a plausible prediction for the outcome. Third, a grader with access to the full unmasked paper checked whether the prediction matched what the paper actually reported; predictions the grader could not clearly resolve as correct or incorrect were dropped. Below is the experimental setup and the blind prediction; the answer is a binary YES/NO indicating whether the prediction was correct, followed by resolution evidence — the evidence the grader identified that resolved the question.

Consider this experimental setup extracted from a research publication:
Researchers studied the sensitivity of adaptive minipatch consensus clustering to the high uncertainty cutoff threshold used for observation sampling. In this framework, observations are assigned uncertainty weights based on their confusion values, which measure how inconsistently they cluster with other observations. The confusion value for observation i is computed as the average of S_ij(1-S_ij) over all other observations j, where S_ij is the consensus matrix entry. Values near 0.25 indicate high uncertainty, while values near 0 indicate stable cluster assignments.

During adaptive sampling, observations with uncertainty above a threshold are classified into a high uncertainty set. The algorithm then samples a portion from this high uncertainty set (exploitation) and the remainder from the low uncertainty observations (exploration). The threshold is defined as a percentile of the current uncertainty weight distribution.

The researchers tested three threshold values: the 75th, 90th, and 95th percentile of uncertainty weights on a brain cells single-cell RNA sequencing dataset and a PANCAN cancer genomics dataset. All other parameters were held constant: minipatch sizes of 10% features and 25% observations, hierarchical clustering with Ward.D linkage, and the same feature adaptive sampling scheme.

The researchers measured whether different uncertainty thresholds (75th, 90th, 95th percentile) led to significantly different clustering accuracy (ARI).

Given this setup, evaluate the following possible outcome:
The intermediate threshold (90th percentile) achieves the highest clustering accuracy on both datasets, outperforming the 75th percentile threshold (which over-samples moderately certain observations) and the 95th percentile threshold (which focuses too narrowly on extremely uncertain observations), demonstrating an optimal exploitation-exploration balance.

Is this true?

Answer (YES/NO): NO